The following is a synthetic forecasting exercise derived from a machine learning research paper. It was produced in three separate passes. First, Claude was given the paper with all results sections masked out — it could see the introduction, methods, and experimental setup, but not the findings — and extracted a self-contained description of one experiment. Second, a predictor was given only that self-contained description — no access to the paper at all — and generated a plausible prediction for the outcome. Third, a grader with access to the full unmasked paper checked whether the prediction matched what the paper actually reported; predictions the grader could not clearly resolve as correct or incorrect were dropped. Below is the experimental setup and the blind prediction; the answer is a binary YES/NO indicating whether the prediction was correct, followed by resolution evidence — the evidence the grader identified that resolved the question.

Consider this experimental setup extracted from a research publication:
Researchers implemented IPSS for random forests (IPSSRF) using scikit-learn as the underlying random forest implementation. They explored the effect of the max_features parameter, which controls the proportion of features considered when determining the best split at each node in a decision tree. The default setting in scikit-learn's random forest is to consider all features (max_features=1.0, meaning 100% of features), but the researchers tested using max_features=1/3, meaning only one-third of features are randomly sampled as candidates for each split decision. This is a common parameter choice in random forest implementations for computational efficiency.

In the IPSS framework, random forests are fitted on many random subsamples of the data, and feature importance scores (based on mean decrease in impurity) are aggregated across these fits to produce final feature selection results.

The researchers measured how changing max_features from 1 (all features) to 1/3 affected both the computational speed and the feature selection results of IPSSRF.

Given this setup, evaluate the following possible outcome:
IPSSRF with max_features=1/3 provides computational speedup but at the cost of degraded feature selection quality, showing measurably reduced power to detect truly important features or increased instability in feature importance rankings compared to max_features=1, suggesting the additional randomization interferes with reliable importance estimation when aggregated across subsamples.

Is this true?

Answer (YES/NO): NO